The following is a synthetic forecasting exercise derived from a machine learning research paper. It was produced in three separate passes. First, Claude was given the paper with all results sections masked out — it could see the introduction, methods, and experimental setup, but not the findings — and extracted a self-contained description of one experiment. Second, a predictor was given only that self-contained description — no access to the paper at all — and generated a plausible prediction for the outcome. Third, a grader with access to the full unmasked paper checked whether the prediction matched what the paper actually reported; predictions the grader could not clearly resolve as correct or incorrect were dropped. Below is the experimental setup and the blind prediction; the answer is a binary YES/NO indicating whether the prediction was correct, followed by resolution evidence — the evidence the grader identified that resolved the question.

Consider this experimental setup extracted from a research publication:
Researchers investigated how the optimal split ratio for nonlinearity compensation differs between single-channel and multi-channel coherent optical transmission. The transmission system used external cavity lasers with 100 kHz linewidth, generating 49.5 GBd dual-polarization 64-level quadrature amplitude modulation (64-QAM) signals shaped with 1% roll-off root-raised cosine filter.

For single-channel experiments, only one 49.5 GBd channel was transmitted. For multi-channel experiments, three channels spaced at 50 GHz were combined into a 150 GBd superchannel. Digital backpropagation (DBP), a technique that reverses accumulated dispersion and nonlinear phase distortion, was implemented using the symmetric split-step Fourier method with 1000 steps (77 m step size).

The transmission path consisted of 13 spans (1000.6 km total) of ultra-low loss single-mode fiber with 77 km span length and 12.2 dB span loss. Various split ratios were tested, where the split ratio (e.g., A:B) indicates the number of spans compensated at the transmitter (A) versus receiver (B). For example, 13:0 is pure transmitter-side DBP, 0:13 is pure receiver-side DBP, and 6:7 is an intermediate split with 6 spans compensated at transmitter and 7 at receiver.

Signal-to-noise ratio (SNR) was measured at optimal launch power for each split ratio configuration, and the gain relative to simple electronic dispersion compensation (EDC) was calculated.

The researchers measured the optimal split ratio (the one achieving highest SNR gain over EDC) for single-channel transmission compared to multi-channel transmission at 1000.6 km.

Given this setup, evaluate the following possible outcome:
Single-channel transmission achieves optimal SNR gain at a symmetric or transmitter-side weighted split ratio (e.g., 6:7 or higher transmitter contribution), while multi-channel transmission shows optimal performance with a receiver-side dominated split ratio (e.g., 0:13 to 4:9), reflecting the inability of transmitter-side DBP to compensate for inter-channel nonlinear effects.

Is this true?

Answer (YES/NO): NO